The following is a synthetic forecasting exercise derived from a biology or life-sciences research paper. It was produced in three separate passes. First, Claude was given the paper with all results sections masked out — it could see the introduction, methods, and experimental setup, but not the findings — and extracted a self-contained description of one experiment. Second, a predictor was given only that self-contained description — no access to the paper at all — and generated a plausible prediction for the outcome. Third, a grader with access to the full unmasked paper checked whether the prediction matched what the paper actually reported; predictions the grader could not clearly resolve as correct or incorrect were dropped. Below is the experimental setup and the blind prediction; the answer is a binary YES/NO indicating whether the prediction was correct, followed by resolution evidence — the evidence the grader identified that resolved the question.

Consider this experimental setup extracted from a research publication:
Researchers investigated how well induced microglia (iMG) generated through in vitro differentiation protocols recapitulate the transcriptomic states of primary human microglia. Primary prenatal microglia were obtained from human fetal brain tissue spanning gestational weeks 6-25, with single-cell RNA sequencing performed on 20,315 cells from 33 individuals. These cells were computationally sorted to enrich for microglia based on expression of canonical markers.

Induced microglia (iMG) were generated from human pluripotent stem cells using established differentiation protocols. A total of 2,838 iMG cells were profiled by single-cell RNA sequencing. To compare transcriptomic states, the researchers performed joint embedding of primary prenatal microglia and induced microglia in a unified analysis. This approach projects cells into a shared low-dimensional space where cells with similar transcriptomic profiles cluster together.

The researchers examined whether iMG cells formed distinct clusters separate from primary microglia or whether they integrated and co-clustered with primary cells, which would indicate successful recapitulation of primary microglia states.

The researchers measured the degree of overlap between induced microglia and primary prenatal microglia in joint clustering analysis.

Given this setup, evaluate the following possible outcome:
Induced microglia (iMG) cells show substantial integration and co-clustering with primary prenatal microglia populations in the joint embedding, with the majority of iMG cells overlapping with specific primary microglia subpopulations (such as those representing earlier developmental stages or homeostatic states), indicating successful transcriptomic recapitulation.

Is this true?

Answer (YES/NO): NO